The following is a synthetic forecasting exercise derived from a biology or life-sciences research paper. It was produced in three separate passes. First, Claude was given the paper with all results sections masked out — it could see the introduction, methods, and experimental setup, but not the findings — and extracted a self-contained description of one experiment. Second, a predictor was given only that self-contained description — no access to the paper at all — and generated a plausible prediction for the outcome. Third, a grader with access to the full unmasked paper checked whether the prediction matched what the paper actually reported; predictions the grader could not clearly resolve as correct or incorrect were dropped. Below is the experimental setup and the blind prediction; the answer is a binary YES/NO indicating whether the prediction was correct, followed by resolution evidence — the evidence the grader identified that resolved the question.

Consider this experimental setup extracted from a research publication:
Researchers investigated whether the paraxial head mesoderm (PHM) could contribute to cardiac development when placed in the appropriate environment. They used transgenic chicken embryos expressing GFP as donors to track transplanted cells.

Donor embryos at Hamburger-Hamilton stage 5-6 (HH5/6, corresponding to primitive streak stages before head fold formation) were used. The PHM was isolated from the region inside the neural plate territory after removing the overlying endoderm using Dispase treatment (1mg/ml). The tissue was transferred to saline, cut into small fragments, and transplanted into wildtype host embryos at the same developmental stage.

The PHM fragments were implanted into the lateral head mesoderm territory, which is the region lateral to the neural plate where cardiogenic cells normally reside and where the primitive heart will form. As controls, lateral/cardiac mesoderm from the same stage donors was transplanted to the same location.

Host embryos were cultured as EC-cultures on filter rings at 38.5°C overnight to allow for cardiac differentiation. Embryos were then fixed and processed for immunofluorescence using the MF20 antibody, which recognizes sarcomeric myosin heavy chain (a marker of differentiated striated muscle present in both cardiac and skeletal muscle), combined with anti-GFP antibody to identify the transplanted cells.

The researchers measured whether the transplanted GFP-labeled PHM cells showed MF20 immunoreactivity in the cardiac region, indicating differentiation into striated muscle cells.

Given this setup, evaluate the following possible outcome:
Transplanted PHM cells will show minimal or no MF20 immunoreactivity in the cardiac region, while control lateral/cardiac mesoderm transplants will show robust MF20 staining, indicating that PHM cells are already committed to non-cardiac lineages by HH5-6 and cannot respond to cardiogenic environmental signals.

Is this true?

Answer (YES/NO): NO